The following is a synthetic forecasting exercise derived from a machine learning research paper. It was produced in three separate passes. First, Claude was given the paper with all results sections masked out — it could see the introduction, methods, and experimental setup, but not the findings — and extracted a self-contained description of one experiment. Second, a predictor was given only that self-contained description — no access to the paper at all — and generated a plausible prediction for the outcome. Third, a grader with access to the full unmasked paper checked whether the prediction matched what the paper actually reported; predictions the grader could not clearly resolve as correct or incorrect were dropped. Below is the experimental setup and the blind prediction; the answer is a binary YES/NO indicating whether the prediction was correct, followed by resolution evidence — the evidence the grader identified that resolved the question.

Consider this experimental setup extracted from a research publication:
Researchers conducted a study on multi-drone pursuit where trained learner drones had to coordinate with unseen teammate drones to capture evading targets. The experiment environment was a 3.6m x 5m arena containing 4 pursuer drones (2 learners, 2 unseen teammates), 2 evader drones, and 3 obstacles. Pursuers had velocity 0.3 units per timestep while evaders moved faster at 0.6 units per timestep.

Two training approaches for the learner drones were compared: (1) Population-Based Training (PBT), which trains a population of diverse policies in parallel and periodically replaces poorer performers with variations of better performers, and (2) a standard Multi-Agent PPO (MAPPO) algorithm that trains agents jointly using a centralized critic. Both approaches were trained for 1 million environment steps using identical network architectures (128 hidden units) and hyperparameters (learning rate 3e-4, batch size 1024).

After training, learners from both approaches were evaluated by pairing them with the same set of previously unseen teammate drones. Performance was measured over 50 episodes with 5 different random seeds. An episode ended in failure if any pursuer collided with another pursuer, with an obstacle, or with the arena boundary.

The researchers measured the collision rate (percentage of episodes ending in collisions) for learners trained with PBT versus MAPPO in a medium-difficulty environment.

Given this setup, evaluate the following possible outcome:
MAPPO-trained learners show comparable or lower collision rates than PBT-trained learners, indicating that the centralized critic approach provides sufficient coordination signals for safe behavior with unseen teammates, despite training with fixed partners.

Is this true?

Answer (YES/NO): YES